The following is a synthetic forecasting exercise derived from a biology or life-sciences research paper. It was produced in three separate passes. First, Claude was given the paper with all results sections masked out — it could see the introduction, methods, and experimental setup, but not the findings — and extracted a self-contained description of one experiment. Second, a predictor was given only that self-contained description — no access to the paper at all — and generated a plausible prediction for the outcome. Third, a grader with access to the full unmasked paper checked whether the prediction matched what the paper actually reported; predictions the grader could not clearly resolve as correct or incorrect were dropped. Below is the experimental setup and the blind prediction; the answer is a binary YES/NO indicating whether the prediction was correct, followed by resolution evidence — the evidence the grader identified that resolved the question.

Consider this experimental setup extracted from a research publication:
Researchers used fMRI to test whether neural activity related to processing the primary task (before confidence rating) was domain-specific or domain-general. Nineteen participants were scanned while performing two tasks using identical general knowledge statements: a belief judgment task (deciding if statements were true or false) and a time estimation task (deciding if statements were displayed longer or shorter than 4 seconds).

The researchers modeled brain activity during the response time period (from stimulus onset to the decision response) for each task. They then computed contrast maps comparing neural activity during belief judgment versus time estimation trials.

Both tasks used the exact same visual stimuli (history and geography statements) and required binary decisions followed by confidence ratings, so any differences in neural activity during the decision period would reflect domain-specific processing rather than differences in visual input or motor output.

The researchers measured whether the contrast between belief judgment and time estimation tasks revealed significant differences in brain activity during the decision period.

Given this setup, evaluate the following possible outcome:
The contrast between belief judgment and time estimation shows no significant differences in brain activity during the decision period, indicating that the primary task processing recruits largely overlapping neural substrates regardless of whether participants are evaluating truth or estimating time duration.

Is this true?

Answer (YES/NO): NO